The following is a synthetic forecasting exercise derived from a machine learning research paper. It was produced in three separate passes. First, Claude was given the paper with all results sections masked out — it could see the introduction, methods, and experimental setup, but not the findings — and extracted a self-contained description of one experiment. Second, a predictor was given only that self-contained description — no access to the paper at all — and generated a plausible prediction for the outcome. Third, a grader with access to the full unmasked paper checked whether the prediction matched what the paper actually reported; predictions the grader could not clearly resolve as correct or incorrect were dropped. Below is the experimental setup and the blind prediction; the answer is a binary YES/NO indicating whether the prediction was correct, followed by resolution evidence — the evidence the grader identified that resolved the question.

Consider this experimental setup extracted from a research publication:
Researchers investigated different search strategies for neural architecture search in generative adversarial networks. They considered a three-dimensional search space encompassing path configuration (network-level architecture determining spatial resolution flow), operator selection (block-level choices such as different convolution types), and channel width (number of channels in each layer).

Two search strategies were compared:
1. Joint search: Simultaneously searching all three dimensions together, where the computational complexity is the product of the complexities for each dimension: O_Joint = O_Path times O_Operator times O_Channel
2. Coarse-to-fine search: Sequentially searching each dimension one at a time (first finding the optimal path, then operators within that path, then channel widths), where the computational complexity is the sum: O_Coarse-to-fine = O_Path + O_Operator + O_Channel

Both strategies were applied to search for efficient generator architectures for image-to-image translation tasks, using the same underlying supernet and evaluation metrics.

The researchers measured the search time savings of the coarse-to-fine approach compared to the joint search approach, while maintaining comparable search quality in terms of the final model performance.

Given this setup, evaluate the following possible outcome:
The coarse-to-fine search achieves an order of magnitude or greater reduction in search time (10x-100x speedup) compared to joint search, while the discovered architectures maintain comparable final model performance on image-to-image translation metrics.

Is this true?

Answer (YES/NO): NO